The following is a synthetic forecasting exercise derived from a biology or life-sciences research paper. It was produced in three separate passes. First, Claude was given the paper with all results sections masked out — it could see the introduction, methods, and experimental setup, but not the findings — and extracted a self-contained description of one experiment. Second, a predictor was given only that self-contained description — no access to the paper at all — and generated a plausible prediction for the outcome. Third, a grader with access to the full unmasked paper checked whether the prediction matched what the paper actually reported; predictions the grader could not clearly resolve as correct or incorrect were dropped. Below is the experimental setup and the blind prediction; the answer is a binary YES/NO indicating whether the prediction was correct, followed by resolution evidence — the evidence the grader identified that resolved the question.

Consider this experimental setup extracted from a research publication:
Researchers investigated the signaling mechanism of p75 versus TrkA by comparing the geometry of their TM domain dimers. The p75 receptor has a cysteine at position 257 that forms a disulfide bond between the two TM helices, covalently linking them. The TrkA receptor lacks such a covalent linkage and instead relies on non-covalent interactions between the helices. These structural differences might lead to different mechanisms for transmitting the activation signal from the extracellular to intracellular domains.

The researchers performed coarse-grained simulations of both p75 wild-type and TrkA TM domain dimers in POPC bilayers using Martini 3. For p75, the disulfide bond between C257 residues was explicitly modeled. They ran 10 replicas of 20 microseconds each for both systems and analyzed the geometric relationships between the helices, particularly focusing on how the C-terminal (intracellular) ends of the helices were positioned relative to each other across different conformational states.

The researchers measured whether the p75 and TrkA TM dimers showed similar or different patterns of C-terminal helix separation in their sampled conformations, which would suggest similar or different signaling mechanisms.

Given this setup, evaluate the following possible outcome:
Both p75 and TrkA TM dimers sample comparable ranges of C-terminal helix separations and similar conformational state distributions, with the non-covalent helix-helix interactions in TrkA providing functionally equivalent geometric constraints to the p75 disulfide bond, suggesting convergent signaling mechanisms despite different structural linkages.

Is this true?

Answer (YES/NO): NO